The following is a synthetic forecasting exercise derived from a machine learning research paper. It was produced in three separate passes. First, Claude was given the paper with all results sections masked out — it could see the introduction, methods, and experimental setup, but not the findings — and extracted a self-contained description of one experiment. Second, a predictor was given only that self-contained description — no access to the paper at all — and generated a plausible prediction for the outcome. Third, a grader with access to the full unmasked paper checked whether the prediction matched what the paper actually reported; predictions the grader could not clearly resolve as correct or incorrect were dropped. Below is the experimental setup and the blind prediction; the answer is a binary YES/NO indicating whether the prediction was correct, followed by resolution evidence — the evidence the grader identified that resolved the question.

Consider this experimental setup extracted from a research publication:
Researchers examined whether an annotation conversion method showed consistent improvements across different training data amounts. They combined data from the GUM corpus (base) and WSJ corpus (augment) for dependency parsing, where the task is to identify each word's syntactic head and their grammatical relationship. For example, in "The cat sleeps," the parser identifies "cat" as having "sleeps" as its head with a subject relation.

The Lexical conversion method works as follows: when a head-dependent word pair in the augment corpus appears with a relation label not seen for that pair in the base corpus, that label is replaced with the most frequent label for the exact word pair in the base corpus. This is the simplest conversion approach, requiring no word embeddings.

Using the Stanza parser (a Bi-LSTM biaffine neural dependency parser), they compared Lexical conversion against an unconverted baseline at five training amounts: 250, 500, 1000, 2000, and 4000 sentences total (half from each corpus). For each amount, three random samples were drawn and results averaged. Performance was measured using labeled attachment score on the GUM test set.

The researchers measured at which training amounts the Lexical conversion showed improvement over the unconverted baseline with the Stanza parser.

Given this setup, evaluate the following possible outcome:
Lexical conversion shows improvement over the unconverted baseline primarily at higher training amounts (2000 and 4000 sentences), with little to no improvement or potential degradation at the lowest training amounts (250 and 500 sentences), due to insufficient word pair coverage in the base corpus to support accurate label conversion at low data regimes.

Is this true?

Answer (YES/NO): NO